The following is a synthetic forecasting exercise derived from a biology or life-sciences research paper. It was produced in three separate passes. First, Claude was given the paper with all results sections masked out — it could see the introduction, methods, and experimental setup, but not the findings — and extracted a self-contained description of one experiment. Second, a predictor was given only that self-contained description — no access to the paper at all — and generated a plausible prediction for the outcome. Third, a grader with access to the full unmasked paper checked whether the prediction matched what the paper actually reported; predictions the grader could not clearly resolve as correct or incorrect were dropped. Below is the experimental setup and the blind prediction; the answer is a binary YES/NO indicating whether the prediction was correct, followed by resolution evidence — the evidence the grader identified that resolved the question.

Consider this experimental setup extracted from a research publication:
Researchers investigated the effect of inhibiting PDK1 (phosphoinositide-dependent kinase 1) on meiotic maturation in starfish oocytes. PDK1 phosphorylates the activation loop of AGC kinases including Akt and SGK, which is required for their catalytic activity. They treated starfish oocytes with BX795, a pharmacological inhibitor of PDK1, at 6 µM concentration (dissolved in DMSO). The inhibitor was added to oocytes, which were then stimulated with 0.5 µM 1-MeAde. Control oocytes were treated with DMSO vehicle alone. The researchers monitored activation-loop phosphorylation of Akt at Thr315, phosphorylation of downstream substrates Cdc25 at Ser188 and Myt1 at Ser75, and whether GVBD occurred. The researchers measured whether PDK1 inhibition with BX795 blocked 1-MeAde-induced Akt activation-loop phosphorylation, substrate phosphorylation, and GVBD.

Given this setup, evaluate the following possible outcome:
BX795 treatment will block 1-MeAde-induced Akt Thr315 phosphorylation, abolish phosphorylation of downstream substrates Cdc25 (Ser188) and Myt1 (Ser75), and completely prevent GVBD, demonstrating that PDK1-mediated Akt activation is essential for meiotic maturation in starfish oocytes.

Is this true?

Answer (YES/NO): NO